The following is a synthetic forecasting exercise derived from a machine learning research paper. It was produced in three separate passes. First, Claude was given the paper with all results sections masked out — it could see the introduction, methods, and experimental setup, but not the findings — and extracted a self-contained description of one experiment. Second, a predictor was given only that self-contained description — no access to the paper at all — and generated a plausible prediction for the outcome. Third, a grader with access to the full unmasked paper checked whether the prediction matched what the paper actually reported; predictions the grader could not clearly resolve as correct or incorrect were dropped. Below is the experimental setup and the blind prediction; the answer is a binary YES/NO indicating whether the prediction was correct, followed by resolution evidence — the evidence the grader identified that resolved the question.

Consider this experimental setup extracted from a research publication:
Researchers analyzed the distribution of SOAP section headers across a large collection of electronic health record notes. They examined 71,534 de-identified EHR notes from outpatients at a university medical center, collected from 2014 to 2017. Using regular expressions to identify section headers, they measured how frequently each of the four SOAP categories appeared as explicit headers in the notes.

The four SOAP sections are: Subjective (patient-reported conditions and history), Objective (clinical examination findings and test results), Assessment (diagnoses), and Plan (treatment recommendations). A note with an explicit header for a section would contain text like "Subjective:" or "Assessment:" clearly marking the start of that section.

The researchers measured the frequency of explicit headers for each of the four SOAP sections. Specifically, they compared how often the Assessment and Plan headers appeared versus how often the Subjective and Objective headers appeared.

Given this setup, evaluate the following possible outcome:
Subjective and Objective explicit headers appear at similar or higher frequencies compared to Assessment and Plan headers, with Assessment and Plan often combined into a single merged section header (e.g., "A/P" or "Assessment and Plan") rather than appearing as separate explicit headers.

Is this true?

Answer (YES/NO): NO